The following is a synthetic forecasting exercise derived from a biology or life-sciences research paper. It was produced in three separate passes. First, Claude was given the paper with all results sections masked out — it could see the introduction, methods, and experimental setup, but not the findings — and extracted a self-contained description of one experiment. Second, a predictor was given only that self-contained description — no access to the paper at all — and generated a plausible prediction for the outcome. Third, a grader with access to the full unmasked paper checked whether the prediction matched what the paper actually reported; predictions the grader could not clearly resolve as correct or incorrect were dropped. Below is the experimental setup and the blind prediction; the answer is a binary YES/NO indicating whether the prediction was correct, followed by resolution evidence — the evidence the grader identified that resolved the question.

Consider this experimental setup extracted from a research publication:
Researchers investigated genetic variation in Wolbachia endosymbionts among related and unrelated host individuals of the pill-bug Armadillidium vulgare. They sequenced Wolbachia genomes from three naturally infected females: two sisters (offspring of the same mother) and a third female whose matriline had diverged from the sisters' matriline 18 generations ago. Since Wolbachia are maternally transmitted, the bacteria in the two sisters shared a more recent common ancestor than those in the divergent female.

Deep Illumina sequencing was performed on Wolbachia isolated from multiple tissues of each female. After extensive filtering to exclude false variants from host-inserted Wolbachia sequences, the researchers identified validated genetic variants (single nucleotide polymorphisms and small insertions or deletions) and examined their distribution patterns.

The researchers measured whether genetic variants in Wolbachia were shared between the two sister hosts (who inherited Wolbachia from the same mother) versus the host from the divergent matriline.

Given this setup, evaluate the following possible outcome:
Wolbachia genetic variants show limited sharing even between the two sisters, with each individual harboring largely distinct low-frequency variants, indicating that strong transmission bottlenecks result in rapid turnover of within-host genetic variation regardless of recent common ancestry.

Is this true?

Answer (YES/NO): NO